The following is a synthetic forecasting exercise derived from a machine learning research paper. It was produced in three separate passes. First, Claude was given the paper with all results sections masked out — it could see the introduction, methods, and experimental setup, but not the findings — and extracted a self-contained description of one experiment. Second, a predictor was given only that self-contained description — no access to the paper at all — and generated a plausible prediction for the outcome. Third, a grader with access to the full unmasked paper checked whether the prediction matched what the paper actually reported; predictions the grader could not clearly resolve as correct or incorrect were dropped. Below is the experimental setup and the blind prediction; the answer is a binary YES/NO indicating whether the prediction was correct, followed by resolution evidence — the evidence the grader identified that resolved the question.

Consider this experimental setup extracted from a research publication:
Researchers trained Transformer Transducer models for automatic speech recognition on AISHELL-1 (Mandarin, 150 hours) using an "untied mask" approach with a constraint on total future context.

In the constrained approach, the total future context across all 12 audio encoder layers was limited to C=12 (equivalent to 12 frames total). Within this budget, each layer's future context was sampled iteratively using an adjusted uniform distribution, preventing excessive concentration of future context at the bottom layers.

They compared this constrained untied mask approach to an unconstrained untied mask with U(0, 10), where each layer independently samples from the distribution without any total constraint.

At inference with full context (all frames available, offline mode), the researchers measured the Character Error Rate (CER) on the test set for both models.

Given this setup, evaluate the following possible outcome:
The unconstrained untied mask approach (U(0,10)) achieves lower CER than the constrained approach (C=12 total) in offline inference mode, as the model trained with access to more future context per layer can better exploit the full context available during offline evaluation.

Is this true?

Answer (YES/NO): YES